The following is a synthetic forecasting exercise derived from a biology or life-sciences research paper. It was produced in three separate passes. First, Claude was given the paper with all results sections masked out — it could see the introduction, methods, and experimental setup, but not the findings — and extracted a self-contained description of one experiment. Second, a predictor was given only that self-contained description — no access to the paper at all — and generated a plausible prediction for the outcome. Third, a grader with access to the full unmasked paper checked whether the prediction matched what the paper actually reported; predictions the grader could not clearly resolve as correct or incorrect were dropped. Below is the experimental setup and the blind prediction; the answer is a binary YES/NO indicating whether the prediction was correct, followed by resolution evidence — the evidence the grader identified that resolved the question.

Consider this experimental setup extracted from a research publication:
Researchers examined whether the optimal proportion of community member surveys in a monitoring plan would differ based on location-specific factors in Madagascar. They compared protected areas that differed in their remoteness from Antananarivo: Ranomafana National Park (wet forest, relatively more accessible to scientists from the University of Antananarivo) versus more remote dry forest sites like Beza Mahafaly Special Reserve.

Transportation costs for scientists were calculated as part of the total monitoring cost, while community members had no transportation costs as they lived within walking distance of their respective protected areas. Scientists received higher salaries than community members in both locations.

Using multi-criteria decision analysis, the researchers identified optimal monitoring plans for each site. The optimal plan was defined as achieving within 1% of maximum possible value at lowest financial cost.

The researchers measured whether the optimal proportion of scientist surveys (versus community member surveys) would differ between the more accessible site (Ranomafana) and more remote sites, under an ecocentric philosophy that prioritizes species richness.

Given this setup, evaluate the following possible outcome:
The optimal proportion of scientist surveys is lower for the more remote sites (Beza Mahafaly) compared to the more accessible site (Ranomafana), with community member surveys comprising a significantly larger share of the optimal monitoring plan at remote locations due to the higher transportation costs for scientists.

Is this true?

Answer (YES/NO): YES